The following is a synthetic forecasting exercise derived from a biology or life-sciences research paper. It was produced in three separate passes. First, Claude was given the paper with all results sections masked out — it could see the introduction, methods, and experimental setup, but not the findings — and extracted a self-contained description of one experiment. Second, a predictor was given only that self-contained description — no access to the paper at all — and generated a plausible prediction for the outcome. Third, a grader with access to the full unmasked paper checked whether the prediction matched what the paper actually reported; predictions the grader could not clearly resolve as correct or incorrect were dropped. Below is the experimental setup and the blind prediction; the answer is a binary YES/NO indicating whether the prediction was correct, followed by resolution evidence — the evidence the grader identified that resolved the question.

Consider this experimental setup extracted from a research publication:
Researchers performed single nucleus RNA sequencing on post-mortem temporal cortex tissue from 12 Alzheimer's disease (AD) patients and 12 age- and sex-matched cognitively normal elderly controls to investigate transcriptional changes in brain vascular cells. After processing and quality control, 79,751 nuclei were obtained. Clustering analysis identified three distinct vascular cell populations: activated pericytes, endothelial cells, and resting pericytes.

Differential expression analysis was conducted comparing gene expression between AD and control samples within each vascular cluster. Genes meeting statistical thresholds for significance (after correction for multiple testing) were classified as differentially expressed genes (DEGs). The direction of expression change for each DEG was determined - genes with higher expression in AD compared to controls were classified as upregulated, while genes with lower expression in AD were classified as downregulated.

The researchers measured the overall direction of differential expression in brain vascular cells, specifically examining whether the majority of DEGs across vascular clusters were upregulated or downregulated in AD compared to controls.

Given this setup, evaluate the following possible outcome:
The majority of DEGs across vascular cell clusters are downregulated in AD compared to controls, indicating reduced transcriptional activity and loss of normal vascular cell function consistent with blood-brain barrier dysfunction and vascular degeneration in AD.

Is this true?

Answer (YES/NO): NO